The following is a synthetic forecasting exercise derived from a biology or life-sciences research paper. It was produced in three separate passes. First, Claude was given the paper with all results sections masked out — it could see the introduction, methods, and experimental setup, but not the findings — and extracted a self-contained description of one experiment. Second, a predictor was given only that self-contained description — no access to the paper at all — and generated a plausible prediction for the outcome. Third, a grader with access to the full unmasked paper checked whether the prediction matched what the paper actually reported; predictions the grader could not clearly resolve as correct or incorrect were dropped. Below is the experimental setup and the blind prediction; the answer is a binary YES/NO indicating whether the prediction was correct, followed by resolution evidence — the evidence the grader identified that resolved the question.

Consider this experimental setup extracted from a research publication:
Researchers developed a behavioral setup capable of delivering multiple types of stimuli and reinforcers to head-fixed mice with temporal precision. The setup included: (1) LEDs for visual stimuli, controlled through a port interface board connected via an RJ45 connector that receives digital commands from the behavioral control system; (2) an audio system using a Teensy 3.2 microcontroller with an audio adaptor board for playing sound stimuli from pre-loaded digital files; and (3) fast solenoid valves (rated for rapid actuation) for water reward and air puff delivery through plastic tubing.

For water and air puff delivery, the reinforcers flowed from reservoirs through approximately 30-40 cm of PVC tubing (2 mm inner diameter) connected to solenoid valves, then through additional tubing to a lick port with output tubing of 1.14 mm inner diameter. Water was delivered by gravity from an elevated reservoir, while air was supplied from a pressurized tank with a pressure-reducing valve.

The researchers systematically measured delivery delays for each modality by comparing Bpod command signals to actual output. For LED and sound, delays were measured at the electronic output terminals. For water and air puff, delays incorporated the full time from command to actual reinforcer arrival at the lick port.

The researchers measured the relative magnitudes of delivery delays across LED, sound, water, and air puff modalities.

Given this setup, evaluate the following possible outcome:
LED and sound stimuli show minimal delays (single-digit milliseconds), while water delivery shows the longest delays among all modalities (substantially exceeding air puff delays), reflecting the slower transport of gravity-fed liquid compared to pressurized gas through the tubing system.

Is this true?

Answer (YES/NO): YES